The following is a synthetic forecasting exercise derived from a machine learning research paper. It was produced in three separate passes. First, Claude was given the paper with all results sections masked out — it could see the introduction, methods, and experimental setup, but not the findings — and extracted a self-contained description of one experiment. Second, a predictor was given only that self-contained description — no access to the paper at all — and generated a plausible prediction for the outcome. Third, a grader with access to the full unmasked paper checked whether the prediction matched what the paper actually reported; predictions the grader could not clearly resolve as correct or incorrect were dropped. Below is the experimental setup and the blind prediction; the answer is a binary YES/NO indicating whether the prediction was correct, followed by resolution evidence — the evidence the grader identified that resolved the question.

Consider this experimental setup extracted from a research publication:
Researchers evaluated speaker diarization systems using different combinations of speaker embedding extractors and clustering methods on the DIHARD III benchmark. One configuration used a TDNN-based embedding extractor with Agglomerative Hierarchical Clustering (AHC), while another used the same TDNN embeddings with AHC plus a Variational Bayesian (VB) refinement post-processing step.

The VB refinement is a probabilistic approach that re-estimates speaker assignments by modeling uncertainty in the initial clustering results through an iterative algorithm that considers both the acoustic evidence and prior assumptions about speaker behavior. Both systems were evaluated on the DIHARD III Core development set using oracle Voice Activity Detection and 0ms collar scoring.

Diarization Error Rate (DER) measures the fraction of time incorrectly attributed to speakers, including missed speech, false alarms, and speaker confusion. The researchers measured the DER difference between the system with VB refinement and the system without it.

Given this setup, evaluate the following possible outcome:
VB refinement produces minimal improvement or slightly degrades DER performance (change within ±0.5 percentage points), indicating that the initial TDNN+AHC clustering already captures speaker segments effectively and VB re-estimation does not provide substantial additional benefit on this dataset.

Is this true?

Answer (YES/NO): NO